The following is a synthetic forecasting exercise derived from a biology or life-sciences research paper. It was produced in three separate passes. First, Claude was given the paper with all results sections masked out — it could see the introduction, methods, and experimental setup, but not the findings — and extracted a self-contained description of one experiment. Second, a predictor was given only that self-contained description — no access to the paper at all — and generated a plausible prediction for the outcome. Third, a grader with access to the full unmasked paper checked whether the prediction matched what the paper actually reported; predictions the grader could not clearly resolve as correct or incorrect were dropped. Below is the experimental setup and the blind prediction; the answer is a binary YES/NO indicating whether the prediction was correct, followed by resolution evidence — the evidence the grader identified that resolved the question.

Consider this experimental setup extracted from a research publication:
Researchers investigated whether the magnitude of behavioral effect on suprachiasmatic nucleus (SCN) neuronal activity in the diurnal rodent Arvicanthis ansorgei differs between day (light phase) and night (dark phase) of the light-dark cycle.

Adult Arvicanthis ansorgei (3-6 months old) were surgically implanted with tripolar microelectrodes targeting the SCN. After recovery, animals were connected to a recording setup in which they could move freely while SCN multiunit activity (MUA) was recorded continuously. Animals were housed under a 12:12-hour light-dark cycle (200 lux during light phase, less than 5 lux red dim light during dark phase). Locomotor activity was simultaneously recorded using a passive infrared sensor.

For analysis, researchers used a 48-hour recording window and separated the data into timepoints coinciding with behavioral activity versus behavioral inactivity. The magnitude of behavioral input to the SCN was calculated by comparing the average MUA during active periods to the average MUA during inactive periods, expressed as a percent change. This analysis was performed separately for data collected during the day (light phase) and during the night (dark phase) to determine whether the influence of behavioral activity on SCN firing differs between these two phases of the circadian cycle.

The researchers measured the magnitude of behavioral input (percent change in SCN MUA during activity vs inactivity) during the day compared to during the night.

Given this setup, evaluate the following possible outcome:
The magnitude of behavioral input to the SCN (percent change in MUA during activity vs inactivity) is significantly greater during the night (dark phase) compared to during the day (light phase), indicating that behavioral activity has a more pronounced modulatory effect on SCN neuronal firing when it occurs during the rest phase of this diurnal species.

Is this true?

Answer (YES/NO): NO